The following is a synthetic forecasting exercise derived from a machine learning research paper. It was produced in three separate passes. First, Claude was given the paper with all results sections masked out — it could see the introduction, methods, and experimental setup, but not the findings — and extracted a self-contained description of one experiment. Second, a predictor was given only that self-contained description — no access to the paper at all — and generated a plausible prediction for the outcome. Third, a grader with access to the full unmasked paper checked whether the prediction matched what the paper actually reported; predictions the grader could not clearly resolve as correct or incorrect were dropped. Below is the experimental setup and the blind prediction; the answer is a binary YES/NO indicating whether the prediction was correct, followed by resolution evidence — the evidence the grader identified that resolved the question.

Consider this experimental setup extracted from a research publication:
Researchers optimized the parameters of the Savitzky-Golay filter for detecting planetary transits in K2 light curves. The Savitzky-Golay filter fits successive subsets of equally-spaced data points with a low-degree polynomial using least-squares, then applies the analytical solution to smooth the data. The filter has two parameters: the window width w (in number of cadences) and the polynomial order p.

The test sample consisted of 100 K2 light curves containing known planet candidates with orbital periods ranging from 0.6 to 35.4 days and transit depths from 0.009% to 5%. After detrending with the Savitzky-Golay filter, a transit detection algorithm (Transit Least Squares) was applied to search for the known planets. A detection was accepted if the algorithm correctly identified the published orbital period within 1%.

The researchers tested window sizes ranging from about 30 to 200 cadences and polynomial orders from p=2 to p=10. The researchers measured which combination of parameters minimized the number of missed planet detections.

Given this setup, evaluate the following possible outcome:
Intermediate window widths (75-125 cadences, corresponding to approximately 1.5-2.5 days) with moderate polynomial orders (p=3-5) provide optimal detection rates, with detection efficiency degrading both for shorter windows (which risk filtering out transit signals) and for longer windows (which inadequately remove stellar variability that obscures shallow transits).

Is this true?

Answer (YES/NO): NO